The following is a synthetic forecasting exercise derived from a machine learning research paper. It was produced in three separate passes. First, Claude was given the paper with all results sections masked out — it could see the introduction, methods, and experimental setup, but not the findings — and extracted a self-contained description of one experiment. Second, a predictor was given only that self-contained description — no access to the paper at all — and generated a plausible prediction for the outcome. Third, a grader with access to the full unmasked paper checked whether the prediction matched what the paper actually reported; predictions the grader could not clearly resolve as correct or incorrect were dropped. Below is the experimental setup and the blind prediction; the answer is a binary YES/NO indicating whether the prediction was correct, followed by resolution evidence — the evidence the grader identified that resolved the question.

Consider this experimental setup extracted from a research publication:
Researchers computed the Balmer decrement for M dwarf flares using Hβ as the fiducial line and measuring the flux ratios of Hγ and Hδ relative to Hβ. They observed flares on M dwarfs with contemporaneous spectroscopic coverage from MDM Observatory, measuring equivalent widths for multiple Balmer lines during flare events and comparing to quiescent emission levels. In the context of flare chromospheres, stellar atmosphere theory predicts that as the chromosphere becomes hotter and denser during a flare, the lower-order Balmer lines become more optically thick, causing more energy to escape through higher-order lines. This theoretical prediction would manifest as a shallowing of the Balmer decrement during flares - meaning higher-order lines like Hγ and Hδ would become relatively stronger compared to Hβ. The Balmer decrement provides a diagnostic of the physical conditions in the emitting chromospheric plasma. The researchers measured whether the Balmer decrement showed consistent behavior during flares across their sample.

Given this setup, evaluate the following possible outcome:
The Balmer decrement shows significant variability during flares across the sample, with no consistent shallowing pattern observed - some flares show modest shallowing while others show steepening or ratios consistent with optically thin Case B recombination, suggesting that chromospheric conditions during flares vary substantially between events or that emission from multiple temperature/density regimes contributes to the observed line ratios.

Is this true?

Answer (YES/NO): NO